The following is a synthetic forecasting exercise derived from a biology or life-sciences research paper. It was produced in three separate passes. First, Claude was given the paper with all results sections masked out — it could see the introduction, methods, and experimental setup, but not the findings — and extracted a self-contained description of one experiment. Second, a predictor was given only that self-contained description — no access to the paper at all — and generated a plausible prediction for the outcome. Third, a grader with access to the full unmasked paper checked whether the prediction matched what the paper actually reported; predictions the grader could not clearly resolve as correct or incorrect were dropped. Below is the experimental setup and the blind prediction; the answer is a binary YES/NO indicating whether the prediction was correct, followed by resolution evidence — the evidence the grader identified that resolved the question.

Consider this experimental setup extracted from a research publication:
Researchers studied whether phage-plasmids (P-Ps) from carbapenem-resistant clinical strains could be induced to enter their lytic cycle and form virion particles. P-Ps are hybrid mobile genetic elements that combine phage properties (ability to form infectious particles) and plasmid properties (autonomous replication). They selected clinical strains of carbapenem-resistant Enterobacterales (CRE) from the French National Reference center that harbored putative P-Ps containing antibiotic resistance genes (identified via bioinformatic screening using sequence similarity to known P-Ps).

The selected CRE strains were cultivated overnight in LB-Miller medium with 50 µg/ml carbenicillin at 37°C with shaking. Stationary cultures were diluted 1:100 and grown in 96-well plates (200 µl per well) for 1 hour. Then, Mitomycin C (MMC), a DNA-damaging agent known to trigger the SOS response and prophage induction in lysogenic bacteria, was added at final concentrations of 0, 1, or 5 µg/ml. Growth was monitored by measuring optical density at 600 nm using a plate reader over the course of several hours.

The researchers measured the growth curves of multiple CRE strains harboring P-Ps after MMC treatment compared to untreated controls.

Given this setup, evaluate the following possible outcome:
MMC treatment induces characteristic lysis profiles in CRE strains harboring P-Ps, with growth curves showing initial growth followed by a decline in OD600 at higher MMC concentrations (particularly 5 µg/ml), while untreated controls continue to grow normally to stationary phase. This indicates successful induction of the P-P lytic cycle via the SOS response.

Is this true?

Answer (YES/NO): YES